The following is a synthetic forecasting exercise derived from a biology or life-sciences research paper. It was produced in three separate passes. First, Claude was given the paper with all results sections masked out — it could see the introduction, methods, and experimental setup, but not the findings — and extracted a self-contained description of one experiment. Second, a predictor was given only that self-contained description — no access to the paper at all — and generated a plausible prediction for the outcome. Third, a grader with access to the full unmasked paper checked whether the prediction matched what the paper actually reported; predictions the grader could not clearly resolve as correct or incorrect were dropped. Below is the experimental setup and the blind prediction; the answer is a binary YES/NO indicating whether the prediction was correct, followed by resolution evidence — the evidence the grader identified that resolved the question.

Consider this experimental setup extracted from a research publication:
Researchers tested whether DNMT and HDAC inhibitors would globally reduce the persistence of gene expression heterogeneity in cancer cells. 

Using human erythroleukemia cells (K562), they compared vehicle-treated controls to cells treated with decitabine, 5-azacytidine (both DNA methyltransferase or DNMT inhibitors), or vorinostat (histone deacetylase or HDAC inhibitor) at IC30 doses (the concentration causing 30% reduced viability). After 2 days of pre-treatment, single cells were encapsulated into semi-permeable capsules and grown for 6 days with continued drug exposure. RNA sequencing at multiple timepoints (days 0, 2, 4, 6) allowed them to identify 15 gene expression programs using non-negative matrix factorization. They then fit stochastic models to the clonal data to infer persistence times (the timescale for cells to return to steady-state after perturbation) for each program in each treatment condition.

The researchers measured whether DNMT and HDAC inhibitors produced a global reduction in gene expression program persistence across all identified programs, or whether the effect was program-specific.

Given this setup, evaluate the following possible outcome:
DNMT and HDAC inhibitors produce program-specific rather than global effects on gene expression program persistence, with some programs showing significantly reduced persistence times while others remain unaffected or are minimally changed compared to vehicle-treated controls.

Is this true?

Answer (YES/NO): NO